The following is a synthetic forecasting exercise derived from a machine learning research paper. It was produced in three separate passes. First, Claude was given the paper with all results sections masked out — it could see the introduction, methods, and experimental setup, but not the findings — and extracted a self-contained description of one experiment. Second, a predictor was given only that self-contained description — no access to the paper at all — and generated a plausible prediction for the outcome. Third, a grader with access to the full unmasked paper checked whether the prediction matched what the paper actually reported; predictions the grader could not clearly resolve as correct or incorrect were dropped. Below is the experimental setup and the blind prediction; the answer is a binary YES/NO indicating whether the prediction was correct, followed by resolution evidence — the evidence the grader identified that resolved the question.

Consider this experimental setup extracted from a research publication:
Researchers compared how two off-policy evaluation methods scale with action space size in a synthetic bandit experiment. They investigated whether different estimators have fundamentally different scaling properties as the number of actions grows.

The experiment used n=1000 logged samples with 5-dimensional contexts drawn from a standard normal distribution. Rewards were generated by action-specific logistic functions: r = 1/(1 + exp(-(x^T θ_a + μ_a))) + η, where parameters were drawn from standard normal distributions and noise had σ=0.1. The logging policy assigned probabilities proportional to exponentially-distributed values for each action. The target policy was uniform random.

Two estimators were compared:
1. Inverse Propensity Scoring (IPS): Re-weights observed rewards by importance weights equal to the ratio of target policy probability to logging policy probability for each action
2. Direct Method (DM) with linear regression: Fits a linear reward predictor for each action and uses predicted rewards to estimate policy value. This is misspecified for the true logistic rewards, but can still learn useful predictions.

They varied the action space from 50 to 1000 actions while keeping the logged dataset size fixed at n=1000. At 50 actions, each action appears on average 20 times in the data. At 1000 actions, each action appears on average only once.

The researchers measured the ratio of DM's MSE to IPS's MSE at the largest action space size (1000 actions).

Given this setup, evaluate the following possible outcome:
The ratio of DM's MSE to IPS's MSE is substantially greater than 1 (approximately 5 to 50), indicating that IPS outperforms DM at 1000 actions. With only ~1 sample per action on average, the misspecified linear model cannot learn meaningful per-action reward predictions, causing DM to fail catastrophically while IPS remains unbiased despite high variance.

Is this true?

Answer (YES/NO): NO